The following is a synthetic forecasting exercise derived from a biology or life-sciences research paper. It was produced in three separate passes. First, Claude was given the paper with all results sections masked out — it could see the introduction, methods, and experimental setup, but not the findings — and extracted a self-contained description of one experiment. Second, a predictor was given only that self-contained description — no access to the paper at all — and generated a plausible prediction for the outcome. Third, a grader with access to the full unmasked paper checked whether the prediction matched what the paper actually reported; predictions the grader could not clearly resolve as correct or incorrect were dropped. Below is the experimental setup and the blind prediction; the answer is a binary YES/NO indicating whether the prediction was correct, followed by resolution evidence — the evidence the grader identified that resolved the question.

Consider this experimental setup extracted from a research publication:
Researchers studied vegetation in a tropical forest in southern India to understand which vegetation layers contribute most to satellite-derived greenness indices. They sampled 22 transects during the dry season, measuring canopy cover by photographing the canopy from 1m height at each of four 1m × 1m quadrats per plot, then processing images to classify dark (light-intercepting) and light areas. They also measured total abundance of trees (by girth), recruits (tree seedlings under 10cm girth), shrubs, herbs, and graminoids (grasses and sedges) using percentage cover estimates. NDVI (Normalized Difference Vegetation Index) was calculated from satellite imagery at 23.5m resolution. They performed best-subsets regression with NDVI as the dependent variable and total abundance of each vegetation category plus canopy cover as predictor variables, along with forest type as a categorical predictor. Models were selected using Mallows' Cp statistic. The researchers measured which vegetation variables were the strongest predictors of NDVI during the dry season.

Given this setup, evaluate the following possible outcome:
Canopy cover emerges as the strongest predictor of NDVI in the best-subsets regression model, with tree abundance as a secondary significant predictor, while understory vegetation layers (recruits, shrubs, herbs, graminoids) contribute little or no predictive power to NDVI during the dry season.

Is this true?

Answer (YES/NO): YES